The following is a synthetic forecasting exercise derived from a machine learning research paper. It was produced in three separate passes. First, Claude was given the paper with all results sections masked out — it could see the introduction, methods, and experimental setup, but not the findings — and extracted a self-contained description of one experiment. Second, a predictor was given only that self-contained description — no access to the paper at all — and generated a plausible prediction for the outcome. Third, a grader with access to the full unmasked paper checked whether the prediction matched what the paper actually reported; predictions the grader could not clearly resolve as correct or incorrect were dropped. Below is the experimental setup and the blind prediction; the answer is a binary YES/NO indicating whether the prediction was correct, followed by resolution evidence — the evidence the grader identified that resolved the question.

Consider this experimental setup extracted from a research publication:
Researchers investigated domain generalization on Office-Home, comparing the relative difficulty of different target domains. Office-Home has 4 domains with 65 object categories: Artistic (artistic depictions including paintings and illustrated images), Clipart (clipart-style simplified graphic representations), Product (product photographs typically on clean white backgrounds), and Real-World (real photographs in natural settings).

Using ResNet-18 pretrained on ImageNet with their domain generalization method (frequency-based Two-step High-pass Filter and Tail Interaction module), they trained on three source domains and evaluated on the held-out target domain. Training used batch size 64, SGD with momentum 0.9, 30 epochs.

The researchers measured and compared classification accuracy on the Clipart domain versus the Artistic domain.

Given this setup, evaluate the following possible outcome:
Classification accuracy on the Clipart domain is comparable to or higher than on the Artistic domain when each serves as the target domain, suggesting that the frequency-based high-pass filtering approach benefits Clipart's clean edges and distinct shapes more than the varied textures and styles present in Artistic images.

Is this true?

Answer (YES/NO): NO